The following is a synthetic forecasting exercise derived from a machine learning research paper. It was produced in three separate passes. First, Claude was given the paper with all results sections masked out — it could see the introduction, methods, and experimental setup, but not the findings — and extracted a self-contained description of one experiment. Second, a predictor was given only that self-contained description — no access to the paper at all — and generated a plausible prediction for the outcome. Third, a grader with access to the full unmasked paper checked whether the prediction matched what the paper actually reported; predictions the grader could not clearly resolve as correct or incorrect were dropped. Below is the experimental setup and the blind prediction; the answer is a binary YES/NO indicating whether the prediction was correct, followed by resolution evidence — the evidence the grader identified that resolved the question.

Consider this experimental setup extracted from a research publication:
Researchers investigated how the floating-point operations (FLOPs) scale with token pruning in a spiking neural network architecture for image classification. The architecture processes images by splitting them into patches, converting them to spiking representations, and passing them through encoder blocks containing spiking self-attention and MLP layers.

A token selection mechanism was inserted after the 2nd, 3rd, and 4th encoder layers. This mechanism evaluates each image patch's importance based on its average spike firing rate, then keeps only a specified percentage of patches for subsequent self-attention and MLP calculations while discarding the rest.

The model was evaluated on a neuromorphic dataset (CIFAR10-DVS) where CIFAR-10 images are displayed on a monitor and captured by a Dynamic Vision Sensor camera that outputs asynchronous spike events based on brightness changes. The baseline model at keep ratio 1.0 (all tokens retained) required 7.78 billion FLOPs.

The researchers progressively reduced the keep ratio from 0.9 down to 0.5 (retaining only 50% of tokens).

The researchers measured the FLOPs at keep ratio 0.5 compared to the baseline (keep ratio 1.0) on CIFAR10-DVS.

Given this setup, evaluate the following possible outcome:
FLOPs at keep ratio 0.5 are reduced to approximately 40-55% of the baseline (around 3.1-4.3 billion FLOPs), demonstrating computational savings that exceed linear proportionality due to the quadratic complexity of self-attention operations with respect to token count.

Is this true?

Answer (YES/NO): NO